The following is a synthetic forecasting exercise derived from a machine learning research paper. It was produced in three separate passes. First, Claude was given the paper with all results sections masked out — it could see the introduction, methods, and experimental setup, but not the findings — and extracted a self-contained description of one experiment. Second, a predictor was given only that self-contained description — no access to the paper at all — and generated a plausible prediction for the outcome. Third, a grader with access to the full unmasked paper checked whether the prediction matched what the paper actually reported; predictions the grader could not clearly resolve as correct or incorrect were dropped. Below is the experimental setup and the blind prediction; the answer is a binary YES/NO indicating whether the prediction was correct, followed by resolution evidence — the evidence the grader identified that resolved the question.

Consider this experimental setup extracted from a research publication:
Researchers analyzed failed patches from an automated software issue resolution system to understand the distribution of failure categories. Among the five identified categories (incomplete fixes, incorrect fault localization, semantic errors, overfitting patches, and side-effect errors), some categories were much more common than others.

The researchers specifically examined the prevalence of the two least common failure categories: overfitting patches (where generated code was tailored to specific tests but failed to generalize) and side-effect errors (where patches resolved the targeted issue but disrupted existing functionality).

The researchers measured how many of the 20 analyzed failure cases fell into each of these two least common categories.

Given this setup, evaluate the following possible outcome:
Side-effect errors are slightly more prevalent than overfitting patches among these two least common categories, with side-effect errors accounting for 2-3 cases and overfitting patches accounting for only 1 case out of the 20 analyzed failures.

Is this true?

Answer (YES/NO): NO